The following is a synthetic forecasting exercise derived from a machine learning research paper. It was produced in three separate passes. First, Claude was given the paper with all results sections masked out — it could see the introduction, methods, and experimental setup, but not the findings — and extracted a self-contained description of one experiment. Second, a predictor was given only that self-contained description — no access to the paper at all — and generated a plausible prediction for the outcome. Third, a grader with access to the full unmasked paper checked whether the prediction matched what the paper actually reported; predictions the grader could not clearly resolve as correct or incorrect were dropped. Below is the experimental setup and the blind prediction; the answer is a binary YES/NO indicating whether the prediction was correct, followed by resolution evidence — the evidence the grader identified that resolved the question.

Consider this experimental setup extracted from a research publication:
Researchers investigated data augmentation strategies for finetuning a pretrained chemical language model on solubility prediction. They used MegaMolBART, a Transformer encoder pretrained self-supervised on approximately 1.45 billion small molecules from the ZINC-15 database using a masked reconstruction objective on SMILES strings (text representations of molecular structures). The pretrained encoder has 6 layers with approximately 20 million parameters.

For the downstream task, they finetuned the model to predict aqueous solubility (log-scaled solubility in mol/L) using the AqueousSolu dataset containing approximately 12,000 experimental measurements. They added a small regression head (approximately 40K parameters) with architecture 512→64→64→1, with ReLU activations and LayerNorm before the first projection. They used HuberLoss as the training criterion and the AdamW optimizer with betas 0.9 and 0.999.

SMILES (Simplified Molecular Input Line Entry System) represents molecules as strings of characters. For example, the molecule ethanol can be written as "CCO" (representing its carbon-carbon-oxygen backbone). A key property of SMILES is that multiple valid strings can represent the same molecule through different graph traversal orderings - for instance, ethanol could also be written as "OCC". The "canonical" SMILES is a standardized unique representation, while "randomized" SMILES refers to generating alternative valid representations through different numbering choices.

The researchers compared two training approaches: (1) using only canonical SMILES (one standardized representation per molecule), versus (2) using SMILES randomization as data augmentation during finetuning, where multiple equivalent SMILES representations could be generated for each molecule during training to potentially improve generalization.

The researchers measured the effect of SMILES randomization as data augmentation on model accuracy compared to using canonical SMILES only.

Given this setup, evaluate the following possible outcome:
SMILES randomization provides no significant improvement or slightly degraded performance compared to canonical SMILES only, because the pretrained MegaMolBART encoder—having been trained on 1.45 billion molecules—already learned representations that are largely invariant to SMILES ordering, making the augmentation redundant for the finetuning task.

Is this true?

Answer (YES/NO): NO